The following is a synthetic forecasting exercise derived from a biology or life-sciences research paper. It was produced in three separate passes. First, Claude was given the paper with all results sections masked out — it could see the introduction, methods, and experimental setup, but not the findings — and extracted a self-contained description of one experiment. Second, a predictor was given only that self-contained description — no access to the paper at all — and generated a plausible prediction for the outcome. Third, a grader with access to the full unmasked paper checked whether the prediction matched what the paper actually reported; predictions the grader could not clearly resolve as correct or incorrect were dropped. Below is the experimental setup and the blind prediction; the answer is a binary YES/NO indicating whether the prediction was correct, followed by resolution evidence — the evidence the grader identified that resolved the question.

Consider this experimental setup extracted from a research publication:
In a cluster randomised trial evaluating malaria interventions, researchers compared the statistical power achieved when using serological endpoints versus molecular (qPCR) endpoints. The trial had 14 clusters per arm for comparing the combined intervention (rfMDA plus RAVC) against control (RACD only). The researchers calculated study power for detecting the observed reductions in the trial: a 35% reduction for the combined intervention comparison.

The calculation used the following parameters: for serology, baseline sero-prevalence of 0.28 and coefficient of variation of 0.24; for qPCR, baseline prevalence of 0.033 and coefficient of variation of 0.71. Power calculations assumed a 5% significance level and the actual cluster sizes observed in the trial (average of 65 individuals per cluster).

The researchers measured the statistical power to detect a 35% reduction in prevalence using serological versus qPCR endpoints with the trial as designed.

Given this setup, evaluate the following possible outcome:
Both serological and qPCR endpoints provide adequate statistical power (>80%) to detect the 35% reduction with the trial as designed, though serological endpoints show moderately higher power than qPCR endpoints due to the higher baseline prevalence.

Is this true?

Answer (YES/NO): NO